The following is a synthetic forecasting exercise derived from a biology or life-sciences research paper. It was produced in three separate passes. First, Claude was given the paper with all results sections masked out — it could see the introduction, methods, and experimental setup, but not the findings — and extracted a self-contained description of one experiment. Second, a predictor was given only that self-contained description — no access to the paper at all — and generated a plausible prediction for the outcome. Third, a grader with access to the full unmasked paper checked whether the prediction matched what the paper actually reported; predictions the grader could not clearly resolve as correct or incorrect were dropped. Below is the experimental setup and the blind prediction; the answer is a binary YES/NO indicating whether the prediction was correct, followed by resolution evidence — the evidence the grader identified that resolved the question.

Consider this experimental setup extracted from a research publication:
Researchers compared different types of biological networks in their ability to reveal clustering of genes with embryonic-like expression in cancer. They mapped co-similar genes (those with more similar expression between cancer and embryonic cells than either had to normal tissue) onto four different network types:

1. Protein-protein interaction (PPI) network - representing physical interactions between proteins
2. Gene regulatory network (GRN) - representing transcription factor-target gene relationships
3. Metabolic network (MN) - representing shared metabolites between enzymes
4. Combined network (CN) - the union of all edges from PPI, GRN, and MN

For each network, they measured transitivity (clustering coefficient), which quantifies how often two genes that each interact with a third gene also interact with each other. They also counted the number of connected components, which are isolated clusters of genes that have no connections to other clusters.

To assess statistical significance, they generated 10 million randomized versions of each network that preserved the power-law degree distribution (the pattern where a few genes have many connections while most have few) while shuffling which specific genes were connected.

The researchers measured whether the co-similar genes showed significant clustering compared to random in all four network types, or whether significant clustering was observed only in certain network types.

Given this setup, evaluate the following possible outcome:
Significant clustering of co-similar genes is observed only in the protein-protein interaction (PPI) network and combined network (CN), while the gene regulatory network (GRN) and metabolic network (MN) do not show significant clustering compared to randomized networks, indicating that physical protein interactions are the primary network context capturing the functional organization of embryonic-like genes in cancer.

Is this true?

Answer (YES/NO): NO